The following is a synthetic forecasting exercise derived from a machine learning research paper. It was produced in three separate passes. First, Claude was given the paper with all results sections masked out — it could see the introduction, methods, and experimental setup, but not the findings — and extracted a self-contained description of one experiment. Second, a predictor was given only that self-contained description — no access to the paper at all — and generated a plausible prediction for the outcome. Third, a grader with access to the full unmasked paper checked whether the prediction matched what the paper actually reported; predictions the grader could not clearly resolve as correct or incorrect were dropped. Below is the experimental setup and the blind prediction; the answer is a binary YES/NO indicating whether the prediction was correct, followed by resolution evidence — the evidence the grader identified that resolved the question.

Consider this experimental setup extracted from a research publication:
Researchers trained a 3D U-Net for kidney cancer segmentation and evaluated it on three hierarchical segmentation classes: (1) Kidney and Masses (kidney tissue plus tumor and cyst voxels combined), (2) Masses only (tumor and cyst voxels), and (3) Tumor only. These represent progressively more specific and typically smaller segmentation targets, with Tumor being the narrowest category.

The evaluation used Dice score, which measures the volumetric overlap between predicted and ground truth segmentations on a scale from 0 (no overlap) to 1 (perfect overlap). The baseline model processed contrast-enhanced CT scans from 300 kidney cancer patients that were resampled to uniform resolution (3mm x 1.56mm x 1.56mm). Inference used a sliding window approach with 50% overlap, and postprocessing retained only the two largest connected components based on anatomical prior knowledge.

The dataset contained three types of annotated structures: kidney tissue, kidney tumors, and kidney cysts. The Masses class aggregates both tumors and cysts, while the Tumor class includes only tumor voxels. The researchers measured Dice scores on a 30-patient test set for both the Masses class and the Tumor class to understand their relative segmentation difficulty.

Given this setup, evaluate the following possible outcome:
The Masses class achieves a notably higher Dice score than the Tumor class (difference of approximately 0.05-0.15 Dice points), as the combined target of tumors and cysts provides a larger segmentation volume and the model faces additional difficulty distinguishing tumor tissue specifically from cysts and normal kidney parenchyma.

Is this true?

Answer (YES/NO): NO